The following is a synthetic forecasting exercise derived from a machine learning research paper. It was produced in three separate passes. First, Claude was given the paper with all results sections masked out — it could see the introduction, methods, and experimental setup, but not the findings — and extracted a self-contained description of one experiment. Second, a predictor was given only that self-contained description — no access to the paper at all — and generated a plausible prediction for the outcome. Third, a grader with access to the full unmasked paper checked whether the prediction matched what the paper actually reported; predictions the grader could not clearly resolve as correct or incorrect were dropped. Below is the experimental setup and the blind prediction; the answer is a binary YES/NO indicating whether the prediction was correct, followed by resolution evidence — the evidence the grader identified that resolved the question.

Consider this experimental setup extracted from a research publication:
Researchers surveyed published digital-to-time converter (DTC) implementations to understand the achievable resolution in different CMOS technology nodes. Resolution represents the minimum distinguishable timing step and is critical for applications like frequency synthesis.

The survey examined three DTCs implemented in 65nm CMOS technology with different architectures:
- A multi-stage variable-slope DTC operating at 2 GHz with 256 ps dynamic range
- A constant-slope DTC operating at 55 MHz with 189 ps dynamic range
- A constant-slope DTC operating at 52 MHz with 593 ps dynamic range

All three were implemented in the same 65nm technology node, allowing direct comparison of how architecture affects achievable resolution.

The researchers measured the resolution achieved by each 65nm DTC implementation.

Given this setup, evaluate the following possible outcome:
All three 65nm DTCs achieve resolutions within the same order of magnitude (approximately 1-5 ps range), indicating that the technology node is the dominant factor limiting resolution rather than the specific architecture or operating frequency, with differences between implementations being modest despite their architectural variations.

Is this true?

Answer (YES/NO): NO